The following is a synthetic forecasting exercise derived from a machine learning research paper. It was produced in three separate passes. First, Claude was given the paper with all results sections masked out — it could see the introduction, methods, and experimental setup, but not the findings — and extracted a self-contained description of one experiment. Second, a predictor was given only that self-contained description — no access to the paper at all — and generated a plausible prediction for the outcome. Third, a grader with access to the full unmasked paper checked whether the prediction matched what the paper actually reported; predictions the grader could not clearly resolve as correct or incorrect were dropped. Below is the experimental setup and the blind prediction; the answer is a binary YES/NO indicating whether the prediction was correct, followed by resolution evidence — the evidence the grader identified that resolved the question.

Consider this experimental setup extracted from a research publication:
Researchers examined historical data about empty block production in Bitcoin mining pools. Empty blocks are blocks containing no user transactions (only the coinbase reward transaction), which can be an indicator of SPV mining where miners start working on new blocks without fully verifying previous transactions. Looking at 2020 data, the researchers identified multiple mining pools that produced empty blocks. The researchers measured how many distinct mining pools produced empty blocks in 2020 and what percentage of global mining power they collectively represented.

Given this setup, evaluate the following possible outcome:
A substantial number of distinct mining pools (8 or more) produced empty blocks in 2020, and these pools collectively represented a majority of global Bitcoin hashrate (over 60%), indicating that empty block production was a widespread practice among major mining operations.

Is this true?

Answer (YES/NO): NO